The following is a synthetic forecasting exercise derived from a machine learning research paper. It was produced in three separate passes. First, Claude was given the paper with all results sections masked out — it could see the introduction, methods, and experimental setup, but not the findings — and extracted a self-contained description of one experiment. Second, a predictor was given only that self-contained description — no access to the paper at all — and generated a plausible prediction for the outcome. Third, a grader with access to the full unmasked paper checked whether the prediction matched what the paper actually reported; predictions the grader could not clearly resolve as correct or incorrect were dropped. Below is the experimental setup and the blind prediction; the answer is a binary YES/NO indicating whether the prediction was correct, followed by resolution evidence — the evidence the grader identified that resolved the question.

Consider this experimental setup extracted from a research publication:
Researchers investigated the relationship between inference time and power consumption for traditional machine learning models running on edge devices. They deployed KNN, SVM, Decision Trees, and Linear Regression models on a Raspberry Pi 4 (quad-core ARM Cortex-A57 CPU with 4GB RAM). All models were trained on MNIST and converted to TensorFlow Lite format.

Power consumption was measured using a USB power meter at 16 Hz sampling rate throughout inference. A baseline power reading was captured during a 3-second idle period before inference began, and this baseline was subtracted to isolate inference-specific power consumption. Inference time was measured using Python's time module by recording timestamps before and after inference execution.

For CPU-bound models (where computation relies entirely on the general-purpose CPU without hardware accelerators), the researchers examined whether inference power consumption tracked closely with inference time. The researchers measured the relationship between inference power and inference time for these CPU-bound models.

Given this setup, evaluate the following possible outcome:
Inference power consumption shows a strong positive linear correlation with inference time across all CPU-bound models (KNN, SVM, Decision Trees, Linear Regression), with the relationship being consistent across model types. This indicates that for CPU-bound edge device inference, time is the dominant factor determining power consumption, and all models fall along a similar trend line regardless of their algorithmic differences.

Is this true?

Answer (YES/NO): NO